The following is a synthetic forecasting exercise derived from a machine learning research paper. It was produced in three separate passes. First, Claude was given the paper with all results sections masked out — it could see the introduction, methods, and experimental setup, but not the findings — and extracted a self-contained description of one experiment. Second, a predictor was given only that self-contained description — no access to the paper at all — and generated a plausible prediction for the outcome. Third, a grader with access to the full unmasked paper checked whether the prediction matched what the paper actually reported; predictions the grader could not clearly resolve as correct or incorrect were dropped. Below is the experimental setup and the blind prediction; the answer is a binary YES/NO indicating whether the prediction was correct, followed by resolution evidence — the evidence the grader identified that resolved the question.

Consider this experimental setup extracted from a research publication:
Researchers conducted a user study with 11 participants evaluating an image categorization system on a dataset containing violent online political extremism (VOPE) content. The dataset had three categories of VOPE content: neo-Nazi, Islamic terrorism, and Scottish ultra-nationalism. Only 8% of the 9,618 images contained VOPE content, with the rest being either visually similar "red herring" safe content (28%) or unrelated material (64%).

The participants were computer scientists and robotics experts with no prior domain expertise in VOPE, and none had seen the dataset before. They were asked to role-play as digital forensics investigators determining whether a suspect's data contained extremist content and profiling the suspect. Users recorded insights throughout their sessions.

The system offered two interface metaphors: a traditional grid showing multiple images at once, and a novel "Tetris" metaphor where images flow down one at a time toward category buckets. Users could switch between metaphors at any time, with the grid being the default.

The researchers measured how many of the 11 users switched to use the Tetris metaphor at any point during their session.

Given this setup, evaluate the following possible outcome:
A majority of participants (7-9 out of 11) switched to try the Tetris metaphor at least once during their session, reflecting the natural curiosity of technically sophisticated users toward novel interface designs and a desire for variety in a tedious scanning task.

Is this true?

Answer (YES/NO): NO